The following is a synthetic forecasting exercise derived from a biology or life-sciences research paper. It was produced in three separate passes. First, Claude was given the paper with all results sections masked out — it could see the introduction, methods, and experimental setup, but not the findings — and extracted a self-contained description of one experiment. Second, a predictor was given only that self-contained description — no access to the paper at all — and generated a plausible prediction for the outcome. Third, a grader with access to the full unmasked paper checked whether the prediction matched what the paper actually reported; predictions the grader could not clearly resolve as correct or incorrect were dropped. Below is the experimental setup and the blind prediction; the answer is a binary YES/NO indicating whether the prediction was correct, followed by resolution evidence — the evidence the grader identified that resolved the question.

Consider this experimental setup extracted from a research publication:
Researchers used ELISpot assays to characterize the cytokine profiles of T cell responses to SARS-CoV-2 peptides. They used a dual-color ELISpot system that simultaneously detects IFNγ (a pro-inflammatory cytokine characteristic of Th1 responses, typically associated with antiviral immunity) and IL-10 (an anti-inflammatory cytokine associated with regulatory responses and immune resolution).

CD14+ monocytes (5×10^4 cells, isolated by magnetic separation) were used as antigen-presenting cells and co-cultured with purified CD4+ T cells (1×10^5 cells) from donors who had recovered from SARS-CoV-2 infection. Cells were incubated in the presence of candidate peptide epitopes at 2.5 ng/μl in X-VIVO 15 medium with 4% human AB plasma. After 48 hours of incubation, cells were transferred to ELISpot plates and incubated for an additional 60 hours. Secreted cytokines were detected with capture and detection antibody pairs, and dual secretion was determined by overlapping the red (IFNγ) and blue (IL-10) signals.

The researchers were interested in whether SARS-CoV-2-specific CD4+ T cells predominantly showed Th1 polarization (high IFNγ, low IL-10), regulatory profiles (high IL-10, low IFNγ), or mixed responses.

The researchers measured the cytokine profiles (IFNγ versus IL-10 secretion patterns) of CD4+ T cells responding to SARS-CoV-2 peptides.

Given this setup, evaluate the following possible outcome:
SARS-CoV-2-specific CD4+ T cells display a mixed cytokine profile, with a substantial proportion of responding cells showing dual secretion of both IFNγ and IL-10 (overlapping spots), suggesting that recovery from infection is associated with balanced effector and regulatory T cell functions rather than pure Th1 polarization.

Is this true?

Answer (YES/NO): NO